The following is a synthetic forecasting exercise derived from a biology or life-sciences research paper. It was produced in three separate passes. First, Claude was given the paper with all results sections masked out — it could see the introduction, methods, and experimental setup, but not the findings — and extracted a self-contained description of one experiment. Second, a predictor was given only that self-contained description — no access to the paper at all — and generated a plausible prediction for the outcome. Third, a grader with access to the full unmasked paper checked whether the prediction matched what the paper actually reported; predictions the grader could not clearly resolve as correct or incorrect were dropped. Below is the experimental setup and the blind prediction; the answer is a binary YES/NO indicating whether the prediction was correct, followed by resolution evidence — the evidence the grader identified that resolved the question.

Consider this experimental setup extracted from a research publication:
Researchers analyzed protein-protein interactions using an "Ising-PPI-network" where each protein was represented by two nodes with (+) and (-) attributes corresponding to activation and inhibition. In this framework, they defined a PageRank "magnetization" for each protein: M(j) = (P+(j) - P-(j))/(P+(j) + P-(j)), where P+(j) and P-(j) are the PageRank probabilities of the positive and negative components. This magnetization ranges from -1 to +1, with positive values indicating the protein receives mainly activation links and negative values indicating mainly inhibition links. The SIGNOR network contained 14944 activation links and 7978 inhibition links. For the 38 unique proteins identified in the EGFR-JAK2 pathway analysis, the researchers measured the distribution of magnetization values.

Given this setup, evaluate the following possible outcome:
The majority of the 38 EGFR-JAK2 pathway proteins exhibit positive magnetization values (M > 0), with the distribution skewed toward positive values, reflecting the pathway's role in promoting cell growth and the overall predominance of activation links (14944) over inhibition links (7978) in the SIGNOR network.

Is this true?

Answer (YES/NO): YES